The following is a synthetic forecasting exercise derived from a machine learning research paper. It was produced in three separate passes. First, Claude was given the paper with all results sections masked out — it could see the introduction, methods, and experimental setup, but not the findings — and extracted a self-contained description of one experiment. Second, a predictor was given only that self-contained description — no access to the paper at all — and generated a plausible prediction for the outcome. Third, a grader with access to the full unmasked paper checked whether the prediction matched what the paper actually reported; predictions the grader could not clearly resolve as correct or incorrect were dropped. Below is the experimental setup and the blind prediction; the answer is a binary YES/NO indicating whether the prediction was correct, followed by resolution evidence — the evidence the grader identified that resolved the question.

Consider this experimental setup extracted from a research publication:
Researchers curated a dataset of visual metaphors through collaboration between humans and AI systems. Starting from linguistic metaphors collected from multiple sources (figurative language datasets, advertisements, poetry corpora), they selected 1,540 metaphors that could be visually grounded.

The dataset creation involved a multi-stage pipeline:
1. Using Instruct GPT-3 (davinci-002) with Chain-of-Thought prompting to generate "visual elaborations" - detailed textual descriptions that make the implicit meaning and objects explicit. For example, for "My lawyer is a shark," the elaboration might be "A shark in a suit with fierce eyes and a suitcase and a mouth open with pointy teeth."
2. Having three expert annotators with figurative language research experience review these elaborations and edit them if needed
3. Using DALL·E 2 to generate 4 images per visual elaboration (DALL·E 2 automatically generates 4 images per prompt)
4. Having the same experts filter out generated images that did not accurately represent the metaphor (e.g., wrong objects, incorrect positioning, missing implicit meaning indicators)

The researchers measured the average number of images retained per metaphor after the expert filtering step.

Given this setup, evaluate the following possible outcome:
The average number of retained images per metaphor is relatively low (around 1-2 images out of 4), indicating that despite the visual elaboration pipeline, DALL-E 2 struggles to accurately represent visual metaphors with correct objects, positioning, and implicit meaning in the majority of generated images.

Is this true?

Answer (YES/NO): NO